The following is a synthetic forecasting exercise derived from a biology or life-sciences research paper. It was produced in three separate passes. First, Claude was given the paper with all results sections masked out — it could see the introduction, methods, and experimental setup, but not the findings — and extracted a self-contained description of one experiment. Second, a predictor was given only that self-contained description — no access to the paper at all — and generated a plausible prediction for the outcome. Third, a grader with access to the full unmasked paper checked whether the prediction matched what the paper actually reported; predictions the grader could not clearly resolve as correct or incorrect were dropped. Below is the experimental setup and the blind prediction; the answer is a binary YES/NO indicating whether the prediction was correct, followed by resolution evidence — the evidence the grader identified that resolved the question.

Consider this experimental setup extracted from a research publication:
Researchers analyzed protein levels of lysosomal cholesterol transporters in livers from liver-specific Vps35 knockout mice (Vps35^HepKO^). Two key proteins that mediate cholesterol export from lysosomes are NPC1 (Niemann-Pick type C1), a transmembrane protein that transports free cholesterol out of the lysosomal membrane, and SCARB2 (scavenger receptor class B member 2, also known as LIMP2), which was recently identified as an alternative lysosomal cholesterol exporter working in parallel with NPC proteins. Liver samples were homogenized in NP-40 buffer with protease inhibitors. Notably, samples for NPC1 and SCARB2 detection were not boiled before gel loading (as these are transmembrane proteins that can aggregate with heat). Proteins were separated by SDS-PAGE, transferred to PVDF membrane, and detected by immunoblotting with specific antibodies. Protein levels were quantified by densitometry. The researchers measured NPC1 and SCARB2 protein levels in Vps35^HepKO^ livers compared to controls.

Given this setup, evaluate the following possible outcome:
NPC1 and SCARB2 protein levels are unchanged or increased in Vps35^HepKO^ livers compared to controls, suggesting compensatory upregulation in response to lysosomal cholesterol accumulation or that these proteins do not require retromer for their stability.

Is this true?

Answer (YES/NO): NO